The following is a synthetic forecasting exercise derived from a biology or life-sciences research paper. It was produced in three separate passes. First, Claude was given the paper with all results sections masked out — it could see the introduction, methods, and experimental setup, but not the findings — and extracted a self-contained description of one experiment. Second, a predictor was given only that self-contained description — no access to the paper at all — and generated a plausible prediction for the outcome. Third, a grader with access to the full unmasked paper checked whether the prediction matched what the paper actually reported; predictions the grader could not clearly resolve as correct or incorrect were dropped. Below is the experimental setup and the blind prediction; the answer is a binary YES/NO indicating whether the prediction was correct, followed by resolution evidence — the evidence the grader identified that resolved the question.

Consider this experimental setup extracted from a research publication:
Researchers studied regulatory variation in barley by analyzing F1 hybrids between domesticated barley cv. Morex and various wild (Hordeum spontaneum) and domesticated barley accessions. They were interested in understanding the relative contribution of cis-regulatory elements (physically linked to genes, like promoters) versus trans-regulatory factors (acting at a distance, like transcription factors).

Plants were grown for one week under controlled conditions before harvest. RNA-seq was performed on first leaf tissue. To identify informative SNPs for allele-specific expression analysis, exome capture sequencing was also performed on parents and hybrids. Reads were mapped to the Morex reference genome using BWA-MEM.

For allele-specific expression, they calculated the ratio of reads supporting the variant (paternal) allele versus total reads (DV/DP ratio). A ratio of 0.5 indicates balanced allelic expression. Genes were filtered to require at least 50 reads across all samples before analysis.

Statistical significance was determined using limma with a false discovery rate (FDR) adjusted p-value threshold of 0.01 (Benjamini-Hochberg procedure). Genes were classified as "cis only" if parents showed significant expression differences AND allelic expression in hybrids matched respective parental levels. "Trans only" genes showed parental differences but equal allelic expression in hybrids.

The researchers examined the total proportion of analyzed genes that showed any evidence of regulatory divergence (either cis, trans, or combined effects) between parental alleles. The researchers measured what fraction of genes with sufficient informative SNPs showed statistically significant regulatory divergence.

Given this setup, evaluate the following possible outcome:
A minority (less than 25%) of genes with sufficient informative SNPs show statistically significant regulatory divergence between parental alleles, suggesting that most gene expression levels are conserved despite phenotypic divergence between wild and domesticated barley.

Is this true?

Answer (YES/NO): YES